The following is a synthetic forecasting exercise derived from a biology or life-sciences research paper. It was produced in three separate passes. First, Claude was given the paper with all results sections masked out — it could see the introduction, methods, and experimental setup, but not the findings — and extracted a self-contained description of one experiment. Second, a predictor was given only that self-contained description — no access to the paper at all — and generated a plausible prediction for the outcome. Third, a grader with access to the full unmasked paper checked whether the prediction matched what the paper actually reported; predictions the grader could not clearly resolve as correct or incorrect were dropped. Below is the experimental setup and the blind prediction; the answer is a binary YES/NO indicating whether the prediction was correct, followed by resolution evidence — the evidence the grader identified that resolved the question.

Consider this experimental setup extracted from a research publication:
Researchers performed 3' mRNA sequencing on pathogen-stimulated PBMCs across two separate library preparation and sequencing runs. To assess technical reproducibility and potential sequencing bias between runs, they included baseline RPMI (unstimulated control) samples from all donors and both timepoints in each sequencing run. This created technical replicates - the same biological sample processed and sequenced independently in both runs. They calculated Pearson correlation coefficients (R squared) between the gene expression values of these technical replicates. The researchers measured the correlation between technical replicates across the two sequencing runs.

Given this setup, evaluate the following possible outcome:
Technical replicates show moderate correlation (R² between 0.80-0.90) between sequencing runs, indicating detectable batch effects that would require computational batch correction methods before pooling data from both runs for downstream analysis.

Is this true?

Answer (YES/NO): NO